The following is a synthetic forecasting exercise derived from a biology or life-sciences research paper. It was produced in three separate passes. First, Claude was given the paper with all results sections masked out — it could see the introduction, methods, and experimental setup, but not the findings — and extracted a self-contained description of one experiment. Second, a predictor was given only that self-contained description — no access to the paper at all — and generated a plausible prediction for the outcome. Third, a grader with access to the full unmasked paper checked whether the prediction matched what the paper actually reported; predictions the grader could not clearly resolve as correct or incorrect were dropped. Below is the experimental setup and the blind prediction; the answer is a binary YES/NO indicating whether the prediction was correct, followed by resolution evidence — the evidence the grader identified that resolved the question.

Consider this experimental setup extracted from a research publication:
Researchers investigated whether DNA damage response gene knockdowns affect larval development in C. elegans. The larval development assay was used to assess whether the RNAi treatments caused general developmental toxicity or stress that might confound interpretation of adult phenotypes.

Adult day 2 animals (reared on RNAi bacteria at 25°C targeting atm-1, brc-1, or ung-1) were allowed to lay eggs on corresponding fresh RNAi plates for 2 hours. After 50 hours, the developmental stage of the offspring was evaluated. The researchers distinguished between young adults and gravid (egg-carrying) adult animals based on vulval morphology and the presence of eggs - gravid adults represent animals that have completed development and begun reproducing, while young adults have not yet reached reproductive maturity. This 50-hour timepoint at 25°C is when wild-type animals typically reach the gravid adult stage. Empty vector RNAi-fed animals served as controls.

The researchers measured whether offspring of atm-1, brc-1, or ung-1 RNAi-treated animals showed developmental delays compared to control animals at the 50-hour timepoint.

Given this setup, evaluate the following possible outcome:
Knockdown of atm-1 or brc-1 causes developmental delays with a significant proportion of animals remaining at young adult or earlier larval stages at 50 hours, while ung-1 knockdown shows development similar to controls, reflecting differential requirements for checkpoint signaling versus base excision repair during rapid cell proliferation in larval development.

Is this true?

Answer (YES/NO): NO